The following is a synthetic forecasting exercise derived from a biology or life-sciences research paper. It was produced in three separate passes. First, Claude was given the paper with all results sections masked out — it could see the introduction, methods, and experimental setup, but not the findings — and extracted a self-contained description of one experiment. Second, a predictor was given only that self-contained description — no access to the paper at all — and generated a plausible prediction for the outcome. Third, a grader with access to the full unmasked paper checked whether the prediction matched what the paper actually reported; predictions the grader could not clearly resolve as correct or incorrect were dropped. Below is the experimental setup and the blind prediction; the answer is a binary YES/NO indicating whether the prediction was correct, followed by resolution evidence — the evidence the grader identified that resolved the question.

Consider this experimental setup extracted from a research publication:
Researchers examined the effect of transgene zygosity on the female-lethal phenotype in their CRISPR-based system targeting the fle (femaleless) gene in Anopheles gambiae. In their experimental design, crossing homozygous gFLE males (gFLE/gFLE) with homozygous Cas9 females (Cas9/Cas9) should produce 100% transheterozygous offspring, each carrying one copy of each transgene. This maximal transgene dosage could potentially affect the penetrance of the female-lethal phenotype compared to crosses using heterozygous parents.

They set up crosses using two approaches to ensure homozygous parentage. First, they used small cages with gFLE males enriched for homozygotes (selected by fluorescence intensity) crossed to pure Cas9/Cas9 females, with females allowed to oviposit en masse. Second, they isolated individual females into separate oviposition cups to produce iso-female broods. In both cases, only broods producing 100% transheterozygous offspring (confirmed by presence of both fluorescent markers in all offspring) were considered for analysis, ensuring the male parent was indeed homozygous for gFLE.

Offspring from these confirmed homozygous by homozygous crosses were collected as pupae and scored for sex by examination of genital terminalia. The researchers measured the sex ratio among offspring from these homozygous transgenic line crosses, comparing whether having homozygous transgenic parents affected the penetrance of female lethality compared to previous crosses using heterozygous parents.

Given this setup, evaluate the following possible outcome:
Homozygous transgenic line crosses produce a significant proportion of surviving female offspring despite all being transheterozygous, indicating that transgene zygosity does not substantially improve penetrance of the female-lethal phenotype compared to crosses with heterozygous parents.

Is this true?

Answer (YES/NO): NO